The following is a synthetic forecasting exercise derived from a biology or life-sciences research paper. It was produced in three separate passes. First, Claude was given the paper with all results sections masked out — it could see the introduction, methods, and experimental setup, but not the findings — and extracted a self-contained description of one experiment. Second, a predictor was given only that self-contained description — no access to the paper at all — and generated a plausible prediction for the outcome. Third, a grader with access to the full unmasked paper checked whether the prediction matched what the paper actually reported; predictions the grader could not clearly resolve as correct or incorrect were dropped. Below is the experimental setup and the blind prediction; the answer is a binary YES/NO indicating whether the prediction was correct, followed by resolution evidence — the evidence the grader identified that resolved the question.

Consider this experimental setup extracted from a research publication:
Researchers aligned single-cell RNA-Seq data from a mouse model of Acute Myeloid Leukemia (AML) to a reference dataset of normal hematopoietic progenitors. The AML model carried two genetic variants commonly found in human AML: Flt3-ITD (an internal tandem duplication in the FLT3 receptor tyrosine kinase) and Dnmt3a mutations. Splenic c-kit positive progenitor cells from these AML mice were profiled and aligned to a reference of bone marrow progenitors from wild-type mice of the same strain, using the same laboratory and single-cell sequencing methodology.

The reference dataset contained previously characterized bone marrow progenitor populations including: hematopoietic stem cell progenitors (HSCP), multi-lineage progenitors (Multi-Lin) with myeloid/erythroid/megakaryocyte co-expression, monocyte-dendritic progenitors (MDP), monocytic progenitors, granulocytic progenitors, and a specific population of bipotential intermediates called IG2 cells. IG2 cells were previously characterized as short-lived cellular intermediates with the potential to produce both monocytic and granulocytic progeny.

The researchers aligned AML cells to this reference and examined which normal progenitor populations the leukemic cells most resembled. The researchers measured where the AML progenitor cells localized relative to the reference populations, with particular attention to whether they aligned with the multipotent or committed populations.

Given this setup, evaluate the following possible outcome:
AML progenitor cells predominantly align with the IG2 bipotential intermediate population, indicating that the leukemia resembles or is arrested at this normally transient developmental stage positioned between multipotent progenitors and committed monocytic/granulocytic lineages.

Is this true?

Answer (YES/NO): NO